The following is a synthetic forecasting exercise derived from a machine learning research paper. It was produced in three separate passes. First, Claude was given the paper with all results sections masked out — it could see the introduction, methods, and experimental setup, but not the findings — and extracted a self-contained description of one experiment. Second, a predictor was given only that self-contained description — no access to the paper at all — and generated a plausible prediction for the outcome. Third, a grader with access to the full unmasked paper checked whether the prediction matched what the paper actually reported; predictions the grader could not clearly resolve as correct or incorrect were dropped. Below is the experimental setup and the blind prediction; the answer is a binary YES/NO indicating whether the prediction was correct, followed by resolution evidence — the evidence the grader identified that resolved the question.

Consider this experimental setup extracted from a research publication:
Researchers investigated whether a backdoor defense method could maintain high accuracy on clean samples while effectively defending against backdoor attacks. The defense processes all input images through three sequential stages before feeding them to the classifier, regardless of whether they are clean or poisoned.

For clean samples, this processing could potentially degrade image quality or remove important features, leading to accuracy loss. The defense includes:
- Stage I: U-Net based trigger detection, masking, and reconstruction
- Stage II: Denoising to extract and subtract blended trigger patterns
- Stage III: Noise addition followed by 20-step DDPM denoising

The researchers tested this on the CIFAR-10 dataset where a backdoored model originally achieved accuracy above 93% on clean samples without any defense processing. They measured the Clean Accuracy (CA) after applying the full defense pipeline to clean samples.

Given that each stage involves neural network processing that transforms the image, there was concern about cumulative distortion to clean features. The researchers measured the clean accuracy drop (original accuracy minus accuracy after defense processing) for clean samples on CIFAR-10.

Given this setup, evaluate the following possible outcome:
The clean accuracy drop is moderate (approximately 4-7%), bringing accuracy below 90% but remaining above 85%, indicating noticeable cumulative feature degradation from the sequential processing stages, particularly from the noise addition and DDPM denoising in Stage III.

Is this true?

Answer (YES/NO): NO